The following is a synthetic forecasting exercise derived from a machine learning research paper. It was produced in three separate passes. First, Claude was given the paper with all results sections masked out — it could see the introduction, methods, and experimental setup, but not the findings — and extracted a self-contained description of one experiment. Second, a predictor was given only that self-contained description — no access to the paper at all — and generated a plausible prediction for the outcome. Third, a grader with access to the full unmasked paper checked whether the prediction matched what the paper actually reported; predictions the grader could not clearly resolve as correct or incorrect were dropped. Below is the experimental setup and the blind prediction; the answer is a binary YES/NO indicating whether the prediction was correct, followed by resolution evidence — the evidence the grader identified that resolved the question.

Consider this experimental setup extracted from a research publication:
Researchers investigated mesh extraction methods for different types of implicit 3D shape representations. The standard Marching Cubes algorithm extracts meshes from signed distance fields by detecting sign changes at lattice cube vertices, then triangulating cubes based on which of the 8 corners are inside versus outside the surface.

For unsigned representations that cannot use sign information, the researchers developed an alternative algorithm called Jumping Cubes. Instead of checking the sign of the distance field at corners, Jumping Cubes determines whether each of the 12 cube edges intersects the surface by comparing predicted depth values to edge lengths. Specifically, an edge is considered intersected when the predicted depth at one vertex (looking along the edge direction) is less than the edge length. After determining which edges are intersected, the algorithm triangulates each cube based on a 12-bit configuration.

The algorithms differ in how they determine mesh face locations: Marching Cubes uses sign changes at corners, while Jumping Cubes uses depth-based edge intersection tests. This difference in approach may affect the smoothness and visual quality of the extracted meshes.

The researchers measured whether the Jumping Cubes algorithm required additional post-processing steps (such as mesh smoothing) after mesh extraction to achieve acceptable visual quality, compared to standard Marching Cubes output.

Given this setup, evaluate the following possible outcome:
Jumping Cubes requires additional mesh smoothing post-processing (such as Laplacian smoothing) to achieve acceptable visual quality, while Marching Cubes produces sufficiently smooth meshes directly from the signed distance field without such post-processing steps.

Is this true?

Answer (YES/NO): YES